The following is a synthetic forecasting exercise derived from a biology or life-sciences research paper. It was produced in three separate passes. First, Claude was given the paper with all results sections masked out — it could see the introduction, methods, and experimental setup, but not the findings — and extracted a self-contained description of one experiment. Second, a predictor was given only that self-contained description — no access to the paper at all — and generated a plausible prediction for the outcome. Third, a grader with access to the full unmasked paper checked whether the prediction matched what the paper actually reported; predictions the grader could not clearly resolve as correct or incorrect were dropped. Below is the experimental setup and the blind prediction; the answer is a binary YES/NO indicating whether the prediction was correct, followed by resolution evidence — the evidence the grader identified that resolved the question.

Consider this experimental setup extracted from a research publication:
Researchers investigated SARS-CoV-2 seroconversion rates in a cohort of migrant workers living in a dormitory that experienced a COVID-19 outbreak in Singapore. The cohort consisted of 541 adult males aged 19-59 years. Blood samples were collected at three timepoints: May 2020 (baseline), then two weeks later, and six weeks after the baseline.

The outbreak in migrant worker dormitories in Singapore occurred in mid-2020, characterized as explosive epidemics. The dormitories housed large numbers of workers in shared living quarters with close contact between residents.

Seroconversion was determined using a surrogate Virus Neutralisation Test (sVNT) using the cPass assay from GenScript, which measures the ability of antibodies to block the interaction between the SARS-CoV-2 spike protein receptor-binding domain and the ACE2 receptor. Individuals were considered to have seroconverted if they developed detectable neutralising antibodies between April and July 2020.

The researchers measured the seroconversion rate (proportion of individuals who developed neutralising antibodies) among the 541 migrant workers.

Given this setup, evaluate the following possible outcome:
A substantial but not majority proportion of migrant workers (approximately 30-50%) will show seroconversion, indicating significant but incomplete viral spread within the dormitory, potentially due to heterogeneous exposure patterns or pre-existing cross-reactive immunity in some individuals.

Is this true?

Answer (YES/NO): NO